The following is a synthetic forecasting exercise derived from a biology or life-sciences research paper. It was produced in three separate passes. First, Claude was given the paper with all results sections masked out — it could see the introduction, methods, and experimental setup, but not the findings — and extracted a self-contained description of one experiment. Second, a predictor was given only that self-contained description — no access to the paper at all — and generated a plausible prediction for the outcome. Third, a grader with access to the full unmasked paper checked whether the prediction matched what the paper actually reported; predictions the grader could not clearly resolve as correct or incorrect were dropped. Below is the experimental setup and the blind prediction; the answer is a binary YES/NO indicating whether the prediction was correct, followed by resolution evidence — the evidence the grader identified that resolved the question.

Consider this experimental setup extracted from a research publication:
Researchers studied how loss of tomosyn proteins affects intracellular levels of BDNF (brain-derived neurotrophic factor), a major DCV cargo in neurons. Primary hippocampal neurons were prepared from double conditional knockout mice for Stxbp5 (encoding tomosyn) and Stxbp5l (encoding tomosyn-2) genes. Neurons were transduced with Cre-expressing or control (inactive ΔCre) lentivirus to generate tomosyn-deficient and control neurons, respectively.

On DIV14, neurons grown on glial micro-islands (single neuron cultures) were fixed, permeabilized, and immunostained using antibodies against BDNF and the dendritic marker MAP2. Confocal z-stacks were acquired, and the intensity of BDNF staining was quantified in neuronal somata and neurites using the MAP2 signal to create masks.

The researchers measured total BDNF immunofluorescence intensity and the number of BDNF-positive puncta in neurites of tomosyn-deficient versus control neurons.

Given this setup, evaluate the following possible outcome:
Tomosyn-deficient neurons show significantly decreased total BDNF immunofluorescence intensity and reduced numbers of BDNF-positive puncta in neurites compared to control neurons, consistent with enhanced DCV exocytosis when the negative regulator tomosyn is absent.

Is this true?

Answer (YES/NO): NO